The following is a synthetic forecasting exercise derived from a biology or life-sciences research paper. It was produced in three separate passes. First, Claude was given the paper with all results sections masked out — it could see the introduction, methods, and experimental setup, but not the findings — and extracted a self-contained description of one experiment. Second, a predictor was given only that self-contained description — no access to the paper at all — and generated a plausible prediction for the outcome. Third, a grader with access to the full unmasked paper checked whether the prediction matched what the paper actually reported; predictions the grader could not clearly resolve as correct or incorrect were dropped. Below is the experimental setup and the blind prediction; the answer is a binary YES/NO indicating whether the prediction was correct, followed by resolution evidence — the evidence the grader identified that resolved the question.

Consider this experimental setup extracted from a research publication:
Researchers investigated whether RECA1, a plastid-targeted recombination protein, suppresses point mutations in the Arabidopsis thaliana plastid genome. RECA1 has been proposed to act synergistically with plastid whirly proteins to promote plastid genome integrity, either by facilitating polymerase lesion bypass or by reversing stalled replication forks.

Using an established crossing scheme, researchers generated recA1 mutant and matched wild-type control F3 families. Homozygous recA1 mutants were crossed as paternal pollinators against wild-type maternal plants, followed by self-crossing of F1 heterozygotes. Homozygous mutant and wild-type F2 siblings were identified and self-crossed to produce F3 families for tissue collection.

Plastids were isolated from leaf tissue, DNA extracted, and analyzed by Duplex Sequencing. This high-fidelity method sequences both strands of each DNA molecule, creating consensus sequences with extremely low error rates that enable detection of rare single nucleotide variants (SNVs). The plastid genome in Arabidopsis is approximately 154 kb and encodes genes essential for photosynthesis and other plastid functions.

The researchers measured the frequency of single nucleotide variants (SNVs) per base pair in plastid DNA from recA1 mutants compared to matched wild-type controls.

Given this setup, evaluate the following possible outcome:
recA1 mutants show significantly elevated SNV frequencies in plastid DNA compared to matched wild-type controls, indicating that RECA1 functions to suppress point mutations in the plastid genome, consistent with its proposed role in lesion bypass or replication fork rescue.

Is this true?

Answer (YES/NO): NO